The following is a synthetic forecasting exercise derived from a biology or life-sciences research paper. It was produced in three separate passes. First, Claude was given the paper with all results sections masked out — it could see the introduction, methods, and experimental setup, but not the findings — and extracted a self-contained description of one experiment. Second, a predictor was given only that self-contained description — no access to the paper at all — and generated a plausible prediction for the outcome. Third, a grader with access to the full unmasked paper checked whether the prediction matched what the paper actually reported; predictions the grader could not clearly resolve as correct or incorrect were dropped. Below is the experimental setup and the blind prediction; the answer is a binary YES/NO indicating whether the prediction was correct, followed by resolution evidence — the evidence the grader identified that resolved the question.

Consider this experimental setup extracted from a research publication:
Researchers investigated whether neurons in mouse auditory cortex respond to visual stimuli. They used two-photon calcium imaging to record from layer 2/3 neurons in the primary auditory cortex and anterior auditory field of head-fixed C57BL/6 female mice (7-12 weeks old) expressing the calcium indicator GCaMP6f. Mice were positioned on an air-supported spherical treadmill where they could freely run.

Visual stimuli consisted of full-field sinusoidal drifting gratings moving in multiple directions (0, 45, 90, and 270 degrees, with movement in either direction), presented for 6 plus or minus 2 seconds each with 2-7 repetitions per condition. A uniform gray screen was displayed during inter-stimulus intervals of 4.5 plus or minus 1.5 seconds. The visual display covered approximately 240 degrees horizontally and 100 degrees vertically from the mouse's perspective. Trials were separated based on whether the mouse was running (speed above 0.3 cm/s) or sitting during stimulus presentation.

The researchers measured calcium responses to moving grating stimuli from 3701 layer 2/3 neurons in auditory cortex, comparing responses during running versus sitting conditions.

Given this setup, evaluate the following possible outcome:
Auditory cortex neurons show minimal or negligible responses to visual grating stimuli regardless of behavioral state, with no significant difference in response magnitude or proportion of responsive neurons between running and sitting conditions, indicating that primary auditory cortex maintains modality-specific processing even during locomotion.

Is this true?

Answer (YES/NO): NO